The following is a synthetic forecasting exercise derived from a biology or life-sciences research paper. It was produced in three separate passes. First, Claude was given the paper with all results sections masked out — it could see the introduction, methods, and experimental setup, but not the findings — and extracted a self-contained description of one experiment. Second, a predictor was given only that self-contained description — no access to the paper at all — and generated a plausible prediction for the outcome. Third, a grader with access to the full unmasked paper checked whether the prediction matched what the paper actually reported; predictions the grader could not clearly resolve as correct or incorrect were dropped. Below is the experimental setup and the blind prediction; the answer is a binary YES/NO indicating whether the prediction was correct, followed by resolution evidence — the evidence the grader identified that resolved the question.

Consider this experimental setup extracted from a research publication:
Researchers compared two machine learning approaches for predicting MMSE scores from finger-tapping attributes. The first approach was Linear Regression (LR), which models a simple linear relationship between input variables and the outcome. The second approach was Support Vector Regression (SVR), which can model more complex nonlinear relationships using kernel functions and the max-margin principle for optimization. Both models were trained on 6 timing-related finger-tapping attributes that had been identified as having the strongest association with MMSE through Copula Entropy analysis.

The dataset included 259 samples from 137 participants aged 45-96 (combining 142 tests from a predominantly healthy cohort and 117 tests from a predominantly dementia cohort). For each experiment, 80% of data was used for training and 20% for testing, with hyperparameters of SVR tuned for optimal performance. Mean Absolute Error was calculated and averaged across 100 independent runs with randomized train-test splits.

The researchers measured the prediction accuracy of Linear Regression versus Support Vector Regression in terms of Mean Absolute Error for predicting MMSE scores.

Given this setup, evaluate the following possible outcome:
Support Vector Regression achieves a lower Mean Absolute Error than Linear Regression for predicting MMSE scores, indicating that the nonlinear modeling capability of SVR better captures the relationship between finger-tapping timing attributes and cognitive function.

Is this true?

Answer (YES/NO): NO